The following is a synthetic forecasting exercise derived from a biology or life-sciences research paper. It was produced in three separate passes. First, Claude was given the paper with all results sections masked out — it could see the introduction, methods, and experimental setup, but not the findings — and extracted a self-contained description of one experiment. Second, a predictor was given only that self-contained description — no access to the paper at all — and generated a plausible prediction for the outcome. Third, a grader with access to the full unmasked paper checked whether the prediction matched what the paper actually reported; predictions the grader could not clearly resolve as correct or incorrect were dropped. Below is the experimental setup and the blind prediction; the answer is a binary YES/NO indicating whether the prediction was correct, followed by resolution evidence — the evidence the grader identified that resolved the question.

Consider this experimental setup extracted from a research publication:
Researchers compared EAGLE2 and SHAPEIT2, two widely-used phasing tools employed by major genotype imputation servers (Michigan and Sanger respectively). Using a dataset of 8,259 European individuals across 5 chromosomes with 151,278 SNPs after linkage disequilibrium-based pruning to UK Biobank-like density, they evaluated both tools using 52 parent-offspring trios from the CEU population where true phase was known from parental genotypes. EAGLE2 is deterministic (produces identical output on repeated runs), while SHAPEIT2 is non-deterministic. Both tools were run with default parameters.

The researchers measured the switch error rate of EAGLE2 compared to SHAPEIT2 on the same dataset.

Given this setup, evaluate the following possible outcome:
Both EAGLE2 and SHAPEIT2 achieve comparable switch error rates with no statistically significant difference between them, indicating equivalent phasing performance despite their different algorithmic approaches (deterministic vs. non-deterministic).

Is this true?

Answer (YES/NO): NO